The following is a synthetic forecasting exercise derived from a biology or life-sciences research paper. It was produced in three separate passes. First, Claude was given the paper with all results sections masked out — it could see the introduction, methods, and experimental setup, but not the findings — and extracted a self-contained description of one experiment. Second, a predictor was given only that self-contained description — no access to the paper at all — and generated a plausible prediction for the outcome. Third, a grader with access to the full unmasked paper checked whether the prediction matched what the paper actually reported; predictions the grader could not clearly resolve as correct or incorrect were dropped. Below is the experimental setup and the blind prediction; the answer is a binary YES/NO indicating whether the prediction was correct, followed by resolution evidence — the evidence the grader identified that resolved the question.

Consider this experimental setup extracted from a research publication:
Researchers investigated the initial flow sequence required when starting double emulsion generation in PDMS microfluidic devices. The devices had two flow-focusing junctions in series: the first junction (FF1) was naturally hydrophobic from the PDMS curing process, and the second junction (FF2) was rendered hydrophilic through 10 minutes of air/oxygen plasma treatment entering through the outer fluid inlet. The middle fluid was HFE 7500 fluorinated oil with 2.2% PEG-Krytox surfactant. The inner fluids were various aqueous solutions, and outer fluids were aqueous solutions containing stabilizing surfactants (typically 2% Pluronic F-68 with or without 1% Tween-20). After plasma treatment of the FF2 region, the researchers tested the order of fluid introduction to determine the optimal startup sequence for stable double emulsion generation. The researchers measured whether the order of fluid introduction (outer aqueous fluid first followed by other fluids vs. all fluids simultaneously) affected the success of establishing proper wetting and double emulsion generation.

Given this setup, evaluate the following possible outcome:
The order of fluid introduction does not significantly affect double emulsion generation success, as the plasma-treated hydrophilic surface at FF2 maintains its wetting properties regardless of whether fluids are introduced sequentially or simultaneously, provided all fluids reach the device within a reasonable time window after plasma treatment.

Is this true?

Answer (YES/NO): NO